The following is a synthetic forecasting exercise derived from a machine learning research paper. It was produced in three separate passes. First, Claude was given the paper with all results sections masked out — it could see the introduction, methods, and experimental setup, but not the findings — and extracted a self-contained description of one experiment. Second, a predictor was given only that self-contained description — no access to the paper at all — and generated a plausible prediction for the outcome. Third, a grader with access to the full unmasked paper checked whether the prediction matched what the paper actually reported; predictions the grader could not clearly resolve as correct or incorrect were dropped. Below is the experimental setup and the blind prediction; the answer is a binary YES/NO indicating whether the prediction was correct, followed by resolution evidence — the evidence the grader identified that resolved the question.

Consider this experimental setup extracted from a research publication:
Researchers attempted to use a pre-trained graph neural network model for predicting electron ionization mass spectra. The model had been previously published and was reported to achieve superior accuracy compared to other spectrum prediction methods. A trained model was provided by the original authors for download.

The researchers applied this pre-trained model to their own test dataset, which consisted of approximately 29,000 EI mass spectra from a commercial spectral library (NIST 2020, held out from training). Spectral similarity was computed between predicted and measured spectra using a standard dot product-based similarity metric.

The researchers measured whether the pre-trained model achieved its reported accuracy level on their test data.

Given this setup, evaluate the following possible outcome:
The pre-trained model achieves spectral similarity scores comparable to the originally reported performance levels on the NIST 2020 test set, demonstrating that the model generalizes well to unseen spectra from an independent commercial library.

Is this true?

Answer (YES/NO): NO